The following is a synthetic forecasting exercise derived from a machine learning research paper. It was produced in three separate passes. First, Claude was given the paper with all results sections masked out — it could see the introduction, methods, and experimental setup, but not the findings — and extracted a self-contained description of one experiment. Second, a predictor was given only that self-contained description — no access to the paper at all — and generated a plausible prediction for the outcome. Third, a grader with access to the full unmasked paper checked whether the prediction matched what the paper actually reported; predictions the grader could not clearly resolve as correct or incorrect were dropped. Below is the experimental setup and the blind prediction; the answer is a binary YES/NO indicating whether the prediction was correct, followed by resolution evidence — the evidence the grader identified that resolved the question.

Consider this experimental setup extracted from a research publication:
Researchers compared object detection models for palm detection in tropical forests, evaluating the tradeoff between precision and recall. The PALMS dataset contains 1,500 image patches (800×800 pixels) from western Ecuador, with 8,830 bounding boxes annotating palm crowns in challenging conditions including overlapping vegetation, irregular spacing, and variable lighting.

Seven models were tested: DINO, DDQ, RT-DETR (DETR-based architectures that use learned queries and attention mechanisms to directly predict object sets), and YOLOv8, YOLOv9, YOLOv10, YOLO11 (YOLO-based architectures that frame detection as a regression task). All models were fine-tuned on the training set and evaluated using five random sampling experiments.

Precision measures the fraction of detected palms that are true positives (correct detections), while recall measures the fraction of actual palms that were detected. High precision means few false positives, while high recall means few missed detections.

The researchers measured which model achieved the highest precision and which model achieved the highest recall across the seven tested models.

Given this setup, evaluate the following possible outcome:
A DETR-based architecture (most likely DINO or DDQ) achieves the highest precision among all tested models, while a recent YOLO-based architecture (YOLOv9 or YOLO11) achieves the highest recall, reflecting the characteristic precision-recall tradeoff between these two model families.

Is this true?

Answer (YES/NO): NO